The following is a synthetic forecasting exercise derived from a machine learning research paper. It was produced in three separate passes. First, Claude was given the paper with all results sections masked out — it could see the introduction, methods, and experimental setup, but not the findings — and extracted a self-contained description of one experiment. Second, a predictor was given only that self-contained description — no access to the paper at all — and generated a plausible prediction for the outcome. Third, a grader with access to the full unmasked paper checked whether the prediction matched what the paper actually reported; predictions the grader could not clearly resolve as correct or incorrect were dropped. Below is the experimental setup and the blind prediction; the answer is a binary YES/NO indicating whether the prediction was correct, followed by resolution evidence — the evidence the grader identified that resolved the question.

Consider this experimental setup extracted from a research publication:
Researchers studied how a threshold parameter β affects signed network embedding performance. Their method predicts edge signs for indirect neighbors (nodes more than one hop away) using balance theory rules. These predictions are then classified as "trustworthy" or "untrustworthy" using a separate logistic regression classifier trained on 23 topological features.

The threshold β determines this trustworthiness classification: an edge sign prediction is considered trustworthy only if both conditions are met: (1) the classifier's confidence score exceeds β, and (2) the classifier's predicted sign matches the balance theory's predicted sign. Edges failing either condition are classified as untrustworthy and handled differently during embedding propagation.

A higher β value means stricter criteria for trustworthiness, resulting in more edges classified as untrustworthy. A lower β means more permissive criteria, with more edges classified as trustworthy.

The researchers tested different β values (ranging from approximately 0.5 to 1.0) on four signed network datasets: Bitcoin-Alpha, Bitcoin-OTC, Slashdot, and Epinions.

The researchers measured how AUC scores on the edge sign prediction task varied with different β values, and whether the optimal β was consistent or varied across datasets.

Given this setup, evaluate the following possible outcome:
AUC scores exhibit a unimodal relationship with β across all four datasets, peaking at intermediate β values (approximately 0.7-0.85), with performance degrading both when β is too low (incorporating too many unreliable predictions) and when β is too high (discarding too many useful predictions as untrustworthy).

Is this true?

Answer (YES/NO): NO